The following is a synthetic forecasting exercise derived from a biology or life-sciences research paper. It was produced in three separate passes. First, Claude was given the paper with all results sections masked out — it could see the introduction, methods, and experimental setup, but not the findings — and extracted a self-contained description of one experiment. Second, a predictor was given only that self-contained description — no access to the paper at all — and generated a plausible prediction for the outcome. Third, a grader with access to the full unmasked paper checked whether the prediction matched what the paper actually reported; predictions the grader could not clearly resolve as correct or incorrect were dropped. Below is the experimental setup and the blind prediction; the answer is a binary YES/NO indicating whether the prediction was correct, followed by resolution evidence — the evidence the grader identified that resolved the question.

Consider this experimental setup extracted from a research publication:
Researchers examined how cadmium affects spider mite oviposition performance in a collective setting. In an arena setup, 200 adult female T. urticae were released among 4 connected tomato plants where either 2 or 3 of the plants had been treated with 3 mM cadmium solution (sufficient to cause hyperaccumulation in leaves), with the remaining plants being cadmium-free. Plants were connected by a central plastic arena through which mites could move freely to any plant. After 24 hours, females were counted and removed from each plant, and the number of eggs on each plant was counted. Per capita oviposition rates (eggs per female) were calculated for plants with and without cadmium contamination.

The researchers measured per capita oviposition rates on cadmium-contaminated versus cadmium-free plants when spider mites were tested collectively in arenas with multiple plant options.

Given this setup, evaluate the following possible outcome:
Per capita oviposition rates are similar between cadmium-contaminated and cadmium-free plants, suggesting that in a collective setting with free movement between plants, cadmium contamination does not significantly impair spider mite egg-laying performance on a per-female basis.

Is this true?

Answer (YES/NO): NO